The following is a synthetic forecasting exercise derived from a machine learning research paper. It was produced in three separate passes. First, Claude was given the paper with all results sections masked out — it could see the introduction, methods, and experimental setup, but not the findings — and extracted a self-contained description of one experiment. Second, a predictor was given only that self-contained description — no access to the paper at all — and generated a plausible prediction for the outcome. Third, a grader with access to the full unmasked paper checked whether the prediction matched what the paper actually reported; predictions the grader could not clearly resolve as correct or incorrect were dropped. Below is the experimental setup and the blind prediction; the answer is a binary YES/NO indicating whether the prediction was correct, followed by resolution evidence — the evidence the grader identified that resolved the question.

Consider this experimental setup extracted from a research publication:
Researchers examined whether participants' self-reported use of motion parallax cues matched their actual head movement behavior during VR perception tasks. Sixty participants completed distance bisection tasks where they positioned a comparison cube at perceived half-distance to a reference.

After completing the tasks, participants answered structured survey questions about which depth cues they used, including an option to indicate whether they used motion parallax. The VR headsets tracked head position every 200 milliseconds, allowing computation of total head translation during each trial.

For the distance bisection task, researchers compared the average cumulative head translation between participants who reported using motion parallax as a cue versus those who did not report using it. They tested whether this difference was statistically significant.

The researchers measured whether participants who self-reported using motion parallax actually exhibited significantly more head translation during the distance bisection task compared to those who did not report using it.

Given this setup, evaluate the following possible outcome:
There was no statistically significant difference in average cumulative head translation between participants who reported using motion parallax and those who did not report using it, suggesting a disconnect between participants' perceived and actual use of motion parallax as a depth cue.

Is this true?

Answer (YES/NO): NO